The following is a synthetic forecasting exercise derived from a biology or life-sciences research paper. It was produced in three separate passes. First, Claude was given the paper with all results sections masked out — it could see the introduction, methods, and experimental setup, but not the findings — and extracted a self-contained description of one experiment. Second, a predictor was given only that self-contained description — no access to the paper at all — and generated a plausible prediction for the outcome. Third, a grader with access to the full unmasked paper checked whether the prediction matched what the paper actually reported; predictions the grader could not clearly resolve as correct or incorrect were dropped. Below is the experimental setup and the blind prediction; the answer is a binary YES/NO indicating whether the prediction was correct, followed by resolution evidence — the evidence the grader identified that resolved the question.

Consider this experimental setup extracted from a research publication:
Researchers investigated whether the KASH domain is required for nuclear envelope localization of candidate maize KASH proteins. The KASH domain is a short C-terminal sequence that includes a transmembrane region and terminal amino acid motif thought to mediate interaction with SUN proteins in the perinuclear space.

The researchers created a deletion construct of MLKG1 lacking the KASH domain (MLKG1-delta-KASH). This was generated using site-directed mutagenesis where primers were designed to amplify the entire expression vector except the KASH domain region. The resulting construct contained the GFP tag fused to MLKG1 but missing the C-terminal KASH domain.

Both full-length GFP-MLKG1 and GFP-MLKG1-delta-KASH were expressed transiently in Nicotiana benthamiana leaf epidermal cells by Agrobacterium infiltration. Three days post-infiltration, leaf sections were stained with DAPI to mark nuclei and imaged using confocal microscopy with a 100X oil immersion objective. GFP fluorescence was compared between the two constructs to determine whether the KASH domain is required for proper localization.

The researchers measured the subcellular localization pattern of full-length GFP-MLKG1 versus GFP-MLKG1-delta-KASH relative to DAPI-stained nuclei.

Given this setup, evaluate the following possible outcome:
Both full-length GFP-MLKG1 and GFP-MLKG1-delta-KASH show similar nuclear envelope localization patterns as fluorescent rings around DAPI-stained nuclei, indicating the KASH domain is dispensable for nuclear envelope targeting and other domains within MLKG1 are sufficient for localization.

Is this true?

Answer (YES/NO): YES